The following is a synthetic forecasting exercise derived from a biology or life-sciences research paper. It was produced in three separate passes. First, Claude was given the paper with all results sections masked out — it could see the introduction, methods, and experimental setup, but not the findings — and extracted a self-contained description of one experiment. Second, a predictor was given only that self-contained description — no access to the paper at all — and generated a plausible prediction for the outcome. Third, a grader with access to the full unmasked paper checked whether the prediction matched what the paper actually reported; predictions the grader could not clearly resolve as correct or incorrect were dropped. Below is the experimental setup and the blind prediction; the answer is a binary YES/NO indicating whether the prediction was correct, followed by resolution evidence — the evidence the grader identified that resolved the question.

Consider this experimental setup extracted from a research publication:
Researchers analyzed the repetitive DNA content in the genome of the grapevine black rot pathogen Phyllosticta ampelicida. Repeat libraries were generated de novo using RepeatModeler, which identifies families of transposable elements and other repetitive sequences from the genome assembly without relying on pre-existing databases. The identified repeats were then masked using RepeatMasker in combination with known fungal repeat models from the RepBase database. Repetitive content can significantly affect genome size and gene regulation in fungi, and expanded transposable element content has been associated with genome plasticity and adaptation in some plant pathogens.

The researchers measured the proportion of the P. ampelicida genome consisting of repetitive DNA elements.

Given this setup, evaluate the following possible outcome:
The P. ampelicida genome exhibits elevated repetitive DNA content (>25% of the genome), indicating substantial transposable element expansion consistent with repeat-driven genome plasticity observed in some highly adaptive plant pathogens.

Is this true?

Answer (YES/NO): NO